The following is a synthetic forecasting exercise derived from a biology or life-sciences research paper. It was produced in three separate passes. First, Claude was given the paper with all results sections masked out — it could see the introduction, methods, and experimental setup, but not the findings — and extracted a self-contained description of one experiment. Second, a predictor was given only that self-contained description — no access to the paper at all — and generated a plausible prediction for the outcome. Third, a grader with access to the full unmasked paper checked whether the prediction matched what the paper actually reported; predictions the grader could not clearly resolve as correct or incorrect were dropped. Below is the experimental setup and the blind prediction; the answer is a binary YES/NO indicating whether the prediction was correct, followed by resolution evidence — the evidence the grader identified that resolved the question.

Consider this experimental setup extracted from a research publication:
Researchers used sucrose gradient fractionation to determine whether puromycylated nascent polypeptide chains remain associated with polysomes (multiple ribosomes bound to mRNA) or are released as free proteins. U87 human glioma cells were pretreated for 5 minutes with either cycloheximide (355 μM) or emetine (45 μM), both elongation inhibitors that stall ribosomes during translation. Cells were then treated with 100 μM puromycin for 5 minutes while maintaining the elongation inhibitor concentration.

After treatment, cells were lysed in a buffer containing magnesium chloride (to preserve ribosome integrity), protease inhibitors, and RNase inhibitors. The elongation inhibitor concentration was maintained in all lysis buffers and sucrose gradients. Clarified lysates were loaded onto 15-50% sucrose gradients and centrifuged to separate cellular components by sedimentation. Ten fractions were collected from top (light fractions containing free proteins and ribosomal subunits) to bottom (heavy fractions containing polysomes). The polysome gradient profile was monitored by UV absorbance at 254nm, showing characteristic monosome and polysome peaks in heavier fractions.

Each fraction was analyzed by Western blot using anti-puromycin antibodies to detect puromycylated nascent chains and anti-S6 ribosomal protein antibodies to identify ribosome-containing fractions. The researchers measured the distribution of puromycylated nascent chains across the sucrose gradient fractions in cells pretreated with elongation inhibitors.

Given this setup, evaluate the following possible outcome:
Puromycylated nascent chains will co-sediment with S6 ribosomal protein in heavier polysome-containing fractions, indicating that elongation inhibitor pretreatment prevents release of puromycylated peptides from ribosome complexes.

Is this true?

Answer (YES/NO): NO